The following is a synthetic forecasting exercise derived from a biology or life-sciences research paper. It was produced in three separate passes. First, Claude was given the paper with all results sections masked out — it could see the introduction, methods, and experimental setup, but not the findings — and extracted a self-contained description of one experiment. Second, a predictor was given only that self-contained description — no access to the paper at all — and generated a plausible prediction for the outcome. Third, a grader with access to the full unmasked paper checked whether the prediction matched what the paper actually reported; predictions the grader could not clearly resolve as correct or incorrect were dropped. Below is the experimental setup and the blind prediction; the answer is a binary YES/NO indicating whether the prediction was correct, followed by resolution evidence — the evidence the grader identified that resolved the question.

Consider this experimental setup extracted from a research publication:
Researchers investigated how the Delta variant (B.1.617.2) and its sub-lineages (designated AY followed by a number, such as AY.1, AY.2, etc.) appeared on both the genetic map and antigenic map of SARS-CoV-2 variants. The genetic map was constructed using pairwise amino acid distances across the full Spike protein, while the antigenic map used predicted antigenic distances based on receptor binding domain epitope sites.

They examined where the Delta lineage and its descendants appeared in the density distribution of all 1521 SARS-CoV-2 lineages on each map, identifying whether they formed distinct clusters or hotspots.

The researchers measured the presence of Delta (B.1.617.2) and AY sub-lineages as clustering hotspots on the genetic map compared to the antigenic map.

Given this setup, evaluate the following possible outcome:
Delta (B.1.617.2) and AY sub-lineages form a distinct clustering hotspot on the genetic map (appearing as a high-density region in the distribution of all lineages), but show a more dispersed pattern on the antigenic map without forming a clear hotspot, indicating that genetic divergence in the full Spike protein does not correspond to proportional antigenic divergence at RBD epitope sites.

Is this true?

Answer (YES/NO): NO